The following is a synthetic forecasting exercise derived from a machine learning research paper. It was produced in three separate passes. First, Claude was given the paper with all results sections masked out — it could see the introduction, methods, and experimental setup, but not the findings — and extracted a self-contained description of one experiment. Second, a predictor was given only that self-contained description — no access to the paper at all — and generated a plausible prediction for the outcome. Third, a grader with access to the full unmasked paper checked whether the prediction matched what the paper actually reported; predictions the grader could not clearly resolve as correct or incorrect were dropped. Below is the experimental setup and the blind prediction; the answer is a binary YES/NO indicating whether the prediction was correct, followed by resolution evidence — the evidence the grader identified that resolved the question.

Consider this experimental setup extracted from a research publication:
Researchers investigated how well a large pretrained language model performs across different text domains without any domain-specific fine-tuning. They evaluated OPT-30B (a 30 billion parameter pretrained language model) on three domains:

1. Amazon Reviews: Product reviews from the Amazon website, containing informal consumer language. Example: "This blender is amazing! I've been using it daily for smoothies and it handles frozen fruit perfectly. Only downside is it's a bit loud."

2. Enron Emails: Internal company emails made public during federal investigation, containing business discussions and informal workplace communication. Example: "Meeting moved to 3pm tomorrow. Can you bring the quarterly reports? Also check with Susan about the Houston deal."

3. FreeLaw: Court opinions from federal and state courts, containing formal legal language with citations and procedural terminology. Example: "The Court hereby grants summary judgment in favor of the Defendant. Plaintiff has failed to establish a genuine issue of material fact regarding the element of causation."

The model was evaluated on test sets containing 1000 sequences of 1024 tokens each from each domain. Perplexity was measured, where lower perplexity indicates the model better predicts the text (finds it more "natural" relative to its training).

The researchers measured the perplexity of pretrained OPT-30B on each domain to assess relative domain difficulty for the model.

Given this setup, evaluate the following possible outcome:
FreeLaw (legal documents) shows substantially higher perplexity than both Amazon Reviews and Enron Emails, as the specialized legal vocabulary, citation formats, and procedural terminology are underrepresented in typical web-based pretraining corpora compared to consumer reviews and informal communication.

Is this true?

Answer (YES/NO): NO